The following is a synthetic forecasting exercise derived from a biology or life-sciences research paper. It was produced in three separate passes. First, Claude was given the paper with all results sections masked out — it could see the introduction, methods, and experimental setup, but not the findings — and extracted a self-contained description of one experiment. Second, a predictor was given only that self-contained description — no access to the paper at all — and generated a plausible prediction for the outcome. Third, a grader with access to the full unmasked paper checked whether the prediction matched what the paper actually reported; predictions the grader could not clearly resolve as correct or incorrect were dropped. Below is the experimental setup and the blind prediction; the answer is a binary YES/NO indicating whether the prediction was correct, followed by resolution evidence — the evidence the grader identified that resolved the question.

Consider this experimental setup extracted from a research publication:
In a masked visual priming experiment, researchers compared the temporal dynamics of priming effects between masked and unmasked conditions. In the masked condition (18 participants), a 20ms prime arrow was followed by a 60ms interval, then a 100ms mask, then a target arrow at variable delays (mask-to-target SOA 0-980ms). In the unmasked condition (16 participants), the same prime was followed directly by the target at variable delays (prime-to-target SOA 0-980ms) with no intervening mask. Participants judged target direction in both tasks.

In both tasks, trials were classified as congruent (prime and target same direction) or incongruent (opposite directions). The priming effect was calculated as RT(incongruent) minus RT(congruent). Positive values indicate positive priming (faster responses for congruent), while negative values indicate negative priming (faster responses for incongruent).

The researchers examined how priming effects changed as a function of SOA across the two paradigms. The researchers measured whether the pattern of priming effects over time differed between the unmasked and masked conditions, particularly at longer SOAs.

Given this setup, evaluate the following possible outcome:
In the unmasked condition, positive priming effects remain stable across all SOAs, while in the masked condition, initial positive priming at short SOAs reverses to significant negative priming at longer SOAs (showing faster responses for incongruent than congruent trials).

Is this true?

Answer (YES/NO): NO